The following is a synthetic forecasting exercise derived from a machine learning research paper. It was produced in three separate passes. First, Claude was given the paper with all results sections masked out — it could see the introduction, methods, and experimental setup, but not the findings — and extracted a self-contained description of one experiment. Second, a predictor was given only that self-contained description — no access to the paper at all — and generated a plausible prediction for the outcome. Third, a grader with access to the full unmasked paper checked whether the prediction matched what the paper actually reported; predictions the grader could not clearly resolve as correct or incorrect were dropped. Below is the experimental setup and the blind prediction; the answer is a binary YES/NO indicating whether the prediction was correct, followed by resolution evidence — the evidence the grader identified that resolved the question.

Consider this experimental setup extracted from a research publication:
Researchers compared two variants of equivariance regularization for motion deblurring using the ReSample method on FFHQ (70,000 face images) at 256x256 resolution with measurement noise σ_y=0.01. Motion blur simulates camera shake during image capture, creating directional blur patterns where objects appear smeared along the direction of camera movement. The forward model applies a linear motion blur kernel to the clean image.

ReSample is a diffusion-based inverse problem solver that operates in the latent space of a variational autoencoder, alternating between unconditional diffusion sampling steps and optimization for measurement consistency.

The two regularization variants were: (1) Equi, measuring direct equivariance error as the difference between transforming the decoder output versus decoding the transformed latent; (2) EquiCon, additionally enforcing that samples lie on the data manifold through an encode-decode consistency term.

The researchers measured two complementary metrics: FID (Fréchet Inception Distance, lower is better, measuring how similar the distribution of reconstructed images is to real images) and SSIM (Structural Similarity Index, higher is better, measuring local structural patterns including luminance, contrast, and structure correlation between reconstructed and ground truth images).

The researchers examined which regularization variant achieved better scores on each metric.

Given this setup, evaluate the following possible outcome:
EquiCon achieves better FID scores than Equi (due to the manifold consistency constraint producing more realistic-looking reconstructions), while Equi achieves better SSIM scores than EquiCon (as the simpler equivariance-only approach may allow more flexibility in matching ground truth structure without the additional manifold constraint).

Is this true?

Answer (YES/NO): YES